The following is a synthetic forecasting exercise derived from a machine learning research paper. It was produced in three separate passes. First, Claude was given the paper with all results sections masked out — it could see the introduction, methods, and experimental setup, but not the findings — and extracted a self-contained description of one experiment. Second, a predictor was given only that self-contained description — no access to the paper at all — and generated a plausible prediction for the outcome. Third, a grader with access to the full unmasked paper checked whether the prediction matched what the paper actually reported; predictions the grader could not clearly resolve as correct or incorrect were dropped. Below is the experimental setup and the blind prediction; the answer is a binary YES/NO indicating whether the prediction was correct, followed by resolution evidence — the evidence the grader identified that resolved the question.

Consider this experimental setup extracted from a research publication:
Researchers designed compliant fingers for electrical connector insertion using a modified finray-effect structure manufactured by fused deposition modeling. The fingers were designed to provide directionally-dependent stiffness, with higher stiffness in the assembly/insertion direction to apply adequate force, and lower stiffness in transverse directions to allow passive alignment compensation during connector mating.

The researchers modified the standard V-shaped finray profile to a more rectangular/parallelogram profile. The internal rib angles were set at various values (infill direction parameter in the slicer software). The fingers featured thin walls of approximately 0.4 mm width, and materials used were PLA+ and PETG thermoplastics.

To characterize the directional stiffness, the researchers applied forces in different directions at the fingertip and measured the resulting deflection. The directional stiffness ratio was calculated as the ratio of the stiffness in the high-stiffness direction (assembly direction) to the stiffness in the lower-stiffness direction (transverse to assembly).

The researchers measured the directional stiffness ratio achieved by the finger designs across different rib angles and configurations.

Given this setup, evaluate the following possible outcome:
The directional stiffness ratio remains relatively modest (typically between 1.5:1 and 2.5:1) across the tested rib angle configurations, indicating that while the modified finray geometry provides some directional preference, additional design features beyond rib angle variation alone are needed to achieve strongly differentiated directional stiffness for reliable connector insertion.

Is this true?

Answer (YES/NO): NO